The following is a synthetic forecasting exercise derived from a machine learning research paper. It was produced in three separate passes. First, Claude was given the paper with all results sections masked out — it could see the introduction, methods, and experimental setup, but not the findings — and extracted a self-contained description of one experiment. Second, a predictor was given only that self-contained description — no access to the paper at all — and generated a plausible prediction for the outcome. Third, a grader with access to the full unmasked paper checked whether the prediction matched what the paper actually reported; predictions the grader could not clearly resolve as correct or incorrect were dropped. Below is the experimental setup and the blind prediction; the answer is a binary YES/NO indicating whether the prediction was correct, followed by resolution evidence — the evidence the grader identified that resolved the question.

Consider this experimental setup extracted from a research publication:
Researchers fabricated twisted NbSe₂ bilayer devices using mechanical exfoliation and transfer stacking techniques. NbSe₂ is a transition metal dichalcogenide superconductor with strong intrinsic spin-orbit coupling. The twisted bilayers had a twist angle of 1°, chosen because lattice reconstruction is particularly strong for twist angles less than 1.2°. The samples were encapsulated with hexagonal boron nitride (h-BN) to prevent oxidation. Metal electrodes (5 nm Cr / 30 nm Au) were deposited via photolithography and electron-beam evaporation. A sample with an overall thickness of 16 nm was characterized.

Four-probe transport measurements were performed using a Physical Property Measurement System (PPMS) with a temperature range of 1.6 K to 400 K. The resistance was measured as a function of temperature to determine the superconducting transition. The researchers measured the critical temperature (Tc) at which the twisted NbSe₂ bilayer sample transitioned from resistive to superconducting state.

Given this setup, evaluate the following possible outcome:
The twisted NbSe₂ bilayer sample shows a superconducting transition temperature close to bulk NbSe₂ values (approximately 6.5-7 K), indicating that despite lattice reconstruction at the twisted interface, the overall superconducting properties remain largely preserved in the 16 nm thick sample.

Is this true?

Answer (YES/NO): YES